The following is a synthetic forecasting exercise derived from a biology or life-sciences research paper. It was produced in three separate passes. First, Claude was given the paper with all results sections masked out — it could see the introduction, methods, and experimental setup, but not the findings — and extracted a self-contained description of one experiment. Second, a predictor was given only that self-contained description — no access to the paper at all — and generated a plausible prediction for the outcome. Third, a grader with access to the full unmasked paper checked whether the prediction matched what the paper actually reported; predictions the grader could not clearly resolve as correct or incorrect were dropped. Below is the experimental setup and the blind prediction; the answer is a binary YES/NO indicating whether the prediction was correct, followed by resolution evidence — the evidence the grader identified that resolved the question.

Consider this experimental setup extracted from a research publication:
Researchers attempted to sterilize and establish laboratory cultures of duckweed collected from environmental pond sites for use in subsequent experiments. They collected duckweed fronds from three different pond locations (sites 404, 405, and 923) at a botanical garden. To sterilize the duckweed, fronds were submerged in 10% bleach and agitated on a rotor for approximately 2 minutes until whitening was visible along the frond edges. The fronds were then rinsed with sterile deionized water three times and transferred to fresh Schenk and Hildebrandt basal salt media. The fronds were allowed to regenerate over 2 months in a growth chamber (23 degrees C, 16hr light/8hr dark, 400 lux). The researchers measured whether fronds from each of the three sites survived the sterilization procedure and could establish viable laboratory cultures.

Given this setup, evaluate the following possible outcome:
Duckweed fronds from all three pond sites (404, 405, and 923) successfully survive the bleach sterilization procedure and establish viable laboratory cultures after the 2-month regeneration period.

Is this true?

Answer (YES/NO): NO